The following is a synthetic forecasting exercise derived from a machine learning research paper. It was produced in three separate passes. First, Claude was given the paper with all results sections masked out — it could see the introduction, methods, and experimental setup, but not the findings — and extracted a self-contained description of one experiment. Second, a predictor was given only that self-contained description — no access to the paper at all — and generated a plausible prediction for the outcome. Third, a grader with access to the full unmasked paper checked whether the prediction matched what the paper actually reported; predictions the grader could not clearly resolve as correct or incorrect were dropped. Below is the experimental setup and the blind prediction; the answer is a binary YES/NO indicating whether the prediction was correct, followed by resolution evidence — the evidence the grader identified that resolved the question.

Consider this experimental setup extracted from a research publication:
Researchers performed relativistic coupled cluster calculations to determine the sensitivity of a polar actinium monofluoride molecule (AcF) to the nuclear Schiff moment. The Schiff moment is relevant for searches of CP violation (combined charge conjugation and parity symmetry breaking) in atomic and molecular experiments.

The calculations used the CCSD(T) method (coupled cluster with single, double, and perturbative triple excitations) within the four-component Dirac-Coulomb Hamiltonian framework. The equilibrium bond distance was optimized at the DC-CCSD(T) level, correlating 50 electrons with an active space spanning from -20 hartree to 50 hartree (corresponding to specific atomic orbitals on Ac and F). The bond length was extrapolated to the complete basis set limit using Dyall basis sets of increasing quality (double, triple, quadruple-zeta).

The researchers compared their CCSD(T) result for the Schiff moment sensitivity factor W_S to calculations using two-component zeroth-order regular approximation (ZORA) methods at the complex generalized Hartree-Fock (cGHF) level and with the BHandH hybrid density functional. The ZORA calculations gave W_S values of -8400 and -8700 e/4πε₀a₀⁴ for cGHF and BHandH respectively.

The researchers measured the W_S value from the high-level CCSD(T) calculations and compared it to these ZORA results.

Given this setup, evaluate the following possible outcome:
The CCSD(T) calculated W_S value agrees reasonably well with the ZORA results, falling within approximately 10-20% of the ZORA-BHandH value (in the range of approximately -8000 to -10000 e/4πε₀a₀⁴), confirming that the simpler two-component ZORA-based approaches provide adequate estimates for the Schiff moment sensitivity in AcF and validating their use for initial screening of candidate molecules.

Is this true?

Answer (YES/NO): YES